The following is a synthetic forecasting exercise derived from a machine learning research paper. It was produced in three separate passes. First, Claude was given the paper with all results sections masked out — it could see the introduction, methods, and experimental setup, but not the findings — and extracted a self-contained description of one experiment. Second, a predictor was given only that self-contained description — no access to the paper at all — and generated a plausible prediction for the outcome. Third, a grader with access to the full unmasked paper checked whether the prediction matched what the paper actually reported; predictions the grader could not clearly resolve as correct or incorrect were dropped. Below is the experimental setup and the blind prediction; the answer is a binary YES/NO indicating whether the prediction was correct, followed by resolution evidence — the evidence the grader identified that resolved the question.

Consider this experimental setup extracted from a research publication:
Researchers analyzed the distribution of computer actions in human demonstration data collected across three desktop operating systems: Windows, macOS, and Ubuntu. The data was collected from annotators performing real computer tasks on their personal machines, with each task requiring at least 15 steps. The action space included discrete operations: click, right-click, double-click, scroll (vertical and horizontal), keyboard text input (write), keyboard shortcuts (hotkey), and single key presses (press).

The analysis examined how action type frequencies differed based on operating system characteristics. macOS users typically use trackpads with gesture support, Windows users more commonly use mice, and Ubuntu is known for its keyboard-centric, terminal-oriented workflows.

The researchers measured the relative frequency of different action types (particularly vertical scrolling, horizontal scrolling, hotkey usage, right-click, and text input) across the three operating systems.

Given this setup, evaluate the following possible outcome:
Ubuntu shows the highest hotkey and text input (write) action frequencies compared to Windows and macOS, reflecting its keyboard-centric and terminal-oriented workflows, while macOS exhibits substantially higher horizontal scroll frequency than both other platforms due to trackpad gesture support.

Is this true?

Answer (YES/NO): NO